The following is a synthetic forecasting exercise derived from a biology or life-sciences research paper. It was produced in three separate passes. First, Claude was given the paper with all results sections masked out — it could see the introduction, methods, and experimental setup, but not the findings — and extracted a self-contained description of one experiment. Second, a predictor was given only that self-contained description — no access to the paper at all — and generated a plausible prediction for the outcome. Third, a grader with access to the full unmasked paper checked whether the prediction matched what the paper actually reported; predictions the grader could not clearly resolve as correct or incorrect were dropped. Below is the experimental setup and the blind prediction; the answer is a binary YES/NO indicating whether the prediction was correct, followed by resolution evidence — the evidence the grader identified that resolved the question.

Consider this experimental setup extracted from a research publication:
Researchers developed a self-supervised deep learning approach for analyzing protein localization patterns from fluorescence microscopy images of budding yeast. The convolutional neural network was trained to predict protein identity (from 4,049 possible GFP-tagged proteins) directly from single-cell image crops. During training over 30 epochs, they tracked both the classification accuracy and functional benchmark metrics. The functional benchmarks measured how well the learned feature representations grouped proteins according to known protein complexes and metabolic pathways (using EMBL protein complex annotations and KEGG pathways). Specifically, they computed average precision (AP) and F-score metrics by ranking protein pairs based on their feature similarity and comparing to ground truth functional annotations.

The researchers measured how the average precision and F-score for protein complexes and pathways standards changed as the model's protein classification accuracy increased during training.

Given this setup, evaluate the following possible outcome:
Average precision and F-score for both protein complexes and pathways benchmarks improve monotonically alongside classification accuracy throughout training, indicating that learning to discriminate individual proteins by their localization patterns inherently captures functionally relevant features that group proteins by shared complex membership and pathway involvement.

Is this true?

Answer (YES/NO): NO